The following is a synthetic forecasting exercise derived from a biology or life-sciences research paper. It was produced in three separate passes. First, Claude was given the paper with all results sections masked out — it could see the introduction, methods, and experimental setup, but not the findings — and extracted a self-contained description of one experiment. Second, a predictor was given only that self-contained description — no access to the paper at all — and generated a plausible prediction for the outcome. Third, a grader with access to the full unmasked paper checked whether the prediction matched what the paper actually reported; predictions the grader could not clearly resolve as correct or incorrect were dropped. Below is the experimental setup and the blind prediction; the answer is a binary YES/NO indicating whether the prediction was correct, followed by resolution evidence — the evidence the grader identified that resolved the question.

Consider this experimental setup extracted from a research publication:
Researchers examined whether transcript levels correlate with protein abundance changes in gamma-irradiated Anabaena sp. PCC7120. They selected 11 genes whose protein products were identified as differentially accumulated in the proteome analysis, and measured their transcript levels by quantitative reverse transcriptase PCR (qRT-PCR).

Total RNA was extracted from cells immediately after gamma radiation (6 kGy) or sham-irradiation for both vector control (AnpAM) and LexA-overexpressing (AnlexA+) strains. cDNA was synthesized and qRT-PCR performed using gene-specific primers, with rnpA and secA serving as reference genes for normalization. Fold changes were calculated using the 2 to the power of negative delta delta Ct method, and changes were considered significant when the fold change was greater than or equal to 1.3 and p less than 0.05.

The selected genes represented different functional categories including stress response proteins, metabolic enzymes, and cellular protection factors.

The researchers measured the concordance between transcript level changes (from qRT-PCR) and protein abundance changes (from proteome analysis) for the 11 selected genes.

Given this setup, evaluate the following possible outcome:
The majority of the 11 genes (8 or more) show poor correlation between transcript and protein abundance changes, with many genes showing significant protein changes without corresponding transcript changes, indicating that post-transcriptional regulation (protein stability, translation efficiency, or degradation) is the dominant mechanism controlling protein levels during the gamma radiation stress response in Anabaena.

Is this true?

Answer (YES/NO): NO